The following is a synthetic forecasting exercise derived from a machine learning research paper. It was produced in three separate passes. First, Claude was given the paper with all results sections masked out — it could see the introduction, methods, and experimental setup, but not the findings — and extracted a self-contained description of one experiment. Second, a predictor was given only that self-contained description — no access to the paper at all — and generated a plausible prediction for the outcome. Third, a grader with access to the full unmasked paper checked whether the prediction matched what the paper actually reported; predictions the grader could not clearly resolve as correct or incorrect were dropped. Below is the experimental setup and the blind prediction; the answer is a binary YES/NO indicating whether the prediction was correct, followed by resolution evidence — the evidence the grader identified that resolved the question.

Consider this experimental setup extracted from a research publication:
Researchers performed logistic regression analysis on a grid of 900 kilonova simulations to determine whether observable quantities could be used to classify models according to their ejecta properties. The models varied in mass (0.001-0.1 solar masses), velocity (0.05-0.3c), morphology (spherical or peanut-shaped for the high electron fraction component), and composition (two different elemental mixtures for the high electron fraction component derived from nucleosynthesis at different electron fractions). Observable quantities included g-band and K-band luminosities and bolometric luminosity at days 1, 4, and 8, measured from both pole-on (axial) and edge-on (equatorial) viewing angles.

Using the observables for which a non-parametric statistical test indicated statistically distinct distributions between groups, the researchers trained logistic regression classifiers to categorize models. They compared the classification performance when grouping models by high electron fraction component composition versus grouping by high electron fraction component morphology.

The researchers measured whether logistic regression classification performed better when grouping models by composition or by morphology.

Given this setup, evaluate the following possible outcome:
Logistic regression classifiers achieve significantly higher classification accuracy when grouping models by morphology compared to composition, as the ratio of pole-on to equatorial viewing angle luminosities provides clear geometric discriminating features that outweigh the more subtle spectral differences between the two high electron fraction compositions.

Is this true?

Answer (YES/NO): NO